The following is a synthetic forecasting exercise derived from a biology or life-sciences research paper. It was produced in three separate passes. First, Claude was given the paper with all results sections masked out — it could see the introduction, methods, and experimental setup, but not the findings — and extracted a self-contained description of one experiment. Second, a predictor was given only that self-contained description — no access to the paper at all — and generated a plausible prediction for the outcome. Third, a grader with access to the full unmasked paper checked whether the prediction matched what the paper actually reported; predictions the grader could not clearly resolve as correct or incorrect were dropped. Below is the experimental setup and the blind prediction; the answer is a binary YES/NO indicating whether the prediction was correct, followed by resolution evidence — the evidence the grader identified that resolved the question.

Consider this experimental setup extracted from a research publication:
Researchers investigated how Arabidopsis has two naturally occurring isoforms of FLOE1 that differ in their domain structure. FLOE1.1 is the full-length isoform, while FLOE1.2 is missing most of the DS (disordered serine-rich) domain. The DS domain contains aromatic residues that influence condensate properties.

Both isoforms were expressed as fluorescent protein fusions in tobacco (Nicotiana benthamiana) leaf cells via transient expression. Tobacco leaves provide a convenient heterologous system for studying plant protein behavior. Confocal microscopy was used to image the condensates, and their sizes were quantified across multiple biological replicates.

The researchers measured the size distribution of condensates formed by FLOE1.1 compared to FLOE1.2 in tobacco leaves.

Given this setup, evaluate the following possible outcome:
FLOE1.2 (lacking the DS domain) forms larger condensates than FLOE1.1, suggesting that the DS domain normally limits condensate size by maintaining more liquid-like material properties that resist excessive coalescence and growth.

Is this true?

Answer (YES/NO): YES